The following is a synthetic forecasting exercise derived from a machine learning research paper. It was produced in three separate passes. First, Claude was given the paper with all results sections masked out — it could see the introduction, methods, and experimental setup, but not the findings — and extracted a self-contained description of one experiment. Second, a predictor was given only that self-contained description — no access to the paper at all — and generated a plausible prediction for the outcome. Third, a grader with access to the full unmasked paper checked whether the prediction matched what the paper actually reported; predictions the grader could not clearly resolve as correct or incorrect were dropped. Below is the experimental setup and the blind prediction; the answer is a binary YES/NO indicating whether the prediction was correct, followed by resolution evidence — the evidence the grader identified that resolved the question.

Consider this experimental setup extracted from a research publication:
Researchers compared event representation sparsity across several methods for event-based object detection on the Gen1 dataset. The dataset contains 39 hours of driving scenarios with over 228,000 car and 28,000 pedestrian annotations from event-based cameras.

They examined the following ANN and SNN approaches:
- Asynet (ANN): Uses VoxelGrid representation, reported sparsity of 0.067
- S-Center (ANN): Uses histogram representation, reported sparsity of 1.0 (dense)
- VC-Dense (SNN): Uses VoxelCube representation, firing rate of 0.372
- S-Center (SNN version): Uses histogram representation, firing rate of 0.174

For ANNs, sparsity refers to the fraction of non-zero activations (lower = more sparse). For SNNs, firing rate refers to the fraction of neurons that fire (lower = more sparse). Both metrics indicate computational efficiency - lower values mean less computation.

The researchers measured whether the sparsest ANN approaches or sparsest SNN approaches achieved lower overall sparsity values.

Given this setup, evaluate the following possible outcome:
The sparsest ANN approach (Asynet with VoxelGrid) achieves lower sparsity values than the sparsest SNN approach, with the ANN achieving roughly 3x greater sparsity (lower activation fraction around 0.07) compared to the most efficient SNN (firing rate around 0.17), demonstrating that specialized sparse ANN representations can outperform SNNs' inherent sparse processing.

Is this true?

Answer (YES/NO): NO